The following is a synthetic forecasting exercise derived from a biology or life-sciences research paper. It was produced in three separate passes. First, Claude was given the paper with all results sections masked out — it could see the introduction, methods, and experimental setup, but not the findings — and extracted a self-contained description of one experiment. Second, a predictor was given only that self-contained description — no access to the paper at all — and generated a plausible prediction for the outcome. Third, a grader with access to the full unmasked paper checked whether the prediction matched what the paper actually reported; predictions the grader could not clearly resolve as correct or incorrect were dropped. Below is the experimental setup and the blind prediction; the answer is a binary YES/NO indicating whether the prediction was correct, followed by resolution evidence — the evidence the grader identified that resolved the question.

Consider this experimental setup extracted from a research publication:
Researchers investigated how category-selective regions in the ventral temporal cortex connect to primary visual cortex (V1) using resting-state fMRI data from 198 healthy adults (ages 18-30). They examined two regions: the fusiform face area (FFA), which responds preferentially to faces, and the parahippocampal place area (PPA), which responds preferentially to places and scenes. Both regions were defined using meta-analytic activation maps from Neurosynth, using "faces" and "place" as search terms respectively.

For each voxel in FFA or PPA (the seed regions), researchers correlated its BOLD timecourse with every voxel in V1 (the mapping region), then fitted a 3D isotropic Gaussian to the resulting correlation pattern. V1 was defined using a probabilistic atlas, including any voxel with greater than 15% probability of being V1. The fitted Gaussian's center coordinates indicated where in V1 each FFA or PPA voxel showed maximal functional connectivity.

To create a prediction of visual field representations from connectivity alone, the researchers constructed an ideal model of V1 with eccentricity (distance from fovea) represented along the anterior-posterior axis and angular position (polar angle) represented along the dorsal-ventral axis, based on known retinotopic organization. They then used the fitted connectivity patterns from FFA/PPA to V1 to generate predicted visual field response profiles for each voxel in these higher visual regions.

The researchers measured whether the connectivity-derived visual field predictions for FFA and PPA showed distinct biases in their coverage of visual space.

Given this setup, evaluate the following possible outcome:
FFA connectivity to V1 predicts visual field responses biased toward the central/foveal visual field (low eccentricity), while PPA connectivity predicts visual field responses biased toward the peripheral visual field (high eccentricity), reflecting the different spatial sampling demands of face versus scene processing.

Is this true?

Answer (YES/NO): YES